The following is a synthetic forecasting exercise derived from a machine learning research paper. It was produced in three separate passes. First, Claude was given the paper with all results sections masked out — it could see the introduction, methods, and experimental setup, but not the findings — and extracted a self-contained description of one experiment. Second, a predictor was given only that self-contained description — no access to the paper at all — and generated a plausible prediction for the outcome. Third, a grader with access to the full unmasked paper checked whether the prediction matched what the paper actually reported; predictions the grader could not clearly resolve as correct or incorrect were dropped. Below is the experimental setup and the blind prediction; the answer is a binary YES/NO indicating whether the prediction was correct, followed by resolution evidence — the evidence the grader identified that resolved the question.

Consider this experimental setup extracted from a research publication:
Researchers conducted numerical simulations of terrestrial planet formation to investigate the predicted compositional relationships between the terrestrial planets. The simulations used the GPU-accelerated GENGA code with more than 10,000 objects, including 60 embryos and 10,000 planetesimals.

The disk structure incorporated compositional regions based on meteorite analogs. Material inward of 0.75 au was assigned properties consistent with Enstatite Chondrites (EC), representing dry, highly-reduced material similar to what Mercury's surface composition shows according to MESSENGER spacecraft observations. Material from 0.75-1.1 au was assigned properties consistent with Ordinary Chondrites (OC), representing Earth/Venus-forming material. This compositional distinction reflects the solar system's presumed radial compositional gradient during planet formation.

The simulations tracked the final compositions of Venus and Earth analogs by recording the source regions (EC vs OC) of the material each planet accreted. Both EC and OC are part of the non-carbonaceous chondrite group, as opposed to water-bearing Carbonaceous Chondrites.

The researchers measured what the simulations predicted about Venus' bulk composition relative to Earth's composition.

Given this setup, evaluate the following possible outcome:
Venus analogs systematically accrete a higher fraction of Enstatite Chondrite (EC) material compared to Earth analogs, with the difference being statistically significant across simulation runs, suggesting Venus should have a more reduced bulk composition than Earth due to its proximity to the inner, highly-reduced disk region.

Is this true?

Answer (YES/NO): NO